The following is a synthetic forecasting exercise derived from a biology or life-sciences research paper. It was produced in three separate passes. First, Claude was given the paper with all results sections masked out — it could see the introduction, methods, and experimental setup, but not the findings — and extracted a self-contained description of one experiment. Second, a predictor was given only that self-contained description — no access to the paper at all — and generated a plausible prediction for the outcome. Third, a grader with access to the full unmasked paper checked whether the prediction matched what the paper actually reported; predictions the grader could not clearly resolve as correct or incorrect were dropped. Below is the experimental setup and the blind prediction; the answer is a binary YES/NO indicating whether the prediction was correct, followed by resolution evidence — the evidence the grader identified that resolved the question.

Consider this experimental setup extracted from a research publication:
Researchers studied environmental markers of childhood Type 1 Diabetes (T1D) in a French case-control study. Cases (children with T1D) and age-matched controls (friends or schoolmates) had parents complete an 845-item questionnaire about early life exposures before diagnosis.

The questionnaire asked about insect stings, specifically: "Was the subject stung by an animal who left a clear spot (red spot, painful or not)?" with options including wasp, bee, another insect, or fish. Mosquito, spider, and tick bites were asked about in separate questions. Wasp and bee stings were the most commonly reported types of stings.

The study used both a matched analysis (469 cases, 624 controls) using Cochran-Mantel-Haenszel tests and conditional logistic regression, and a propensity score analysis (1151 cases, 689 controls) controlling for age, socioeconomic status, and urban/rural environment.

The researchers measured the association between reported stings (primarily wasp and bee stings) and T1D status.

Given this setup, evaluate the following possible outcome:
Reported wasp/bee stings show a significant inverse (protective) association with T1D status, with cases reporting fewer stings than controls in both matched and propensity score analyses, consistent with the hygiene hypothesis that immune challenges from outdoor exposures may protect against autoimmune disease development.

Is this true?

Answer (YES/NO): YES